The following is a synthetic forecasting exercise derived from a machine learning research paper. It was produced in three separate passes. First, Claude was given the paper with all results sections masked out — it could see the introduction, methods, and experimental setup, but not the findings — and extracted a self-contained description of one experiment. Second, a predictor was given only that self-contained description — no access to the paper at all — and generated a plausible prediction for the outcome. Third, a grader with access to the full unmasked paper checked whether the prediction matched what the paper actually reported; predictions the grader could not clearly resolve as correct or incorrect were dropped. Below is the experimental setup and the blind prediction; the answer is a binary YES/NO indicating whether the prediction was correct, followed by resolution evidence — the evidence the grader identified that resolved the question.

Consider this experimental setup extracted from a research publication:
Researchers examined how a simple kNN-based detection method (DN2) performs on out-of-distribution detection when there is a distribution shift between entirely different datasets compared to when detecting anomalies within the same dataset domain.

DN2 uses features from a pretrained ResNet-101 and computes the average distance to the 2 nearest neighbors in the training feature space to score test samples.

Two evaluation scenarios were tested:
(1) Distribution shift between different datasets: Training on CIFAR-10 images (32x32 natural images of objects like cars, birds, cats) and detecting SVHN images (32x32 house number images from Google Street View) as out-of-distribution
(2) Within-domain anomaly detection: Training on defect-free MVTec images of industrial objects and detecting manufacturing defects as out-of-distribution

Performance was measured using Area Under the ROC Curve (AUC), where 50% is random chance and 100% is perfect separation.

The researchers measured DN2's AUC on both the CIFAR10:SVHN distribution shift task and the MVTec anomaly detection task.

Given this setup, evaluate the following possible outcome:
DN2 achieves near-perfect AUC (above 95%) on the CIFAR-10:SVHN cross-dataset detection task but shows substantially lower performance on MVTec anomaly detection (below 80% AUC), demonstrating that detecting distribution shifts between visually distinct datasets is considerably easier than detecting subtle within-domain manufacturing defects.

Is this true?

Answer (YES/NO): NO